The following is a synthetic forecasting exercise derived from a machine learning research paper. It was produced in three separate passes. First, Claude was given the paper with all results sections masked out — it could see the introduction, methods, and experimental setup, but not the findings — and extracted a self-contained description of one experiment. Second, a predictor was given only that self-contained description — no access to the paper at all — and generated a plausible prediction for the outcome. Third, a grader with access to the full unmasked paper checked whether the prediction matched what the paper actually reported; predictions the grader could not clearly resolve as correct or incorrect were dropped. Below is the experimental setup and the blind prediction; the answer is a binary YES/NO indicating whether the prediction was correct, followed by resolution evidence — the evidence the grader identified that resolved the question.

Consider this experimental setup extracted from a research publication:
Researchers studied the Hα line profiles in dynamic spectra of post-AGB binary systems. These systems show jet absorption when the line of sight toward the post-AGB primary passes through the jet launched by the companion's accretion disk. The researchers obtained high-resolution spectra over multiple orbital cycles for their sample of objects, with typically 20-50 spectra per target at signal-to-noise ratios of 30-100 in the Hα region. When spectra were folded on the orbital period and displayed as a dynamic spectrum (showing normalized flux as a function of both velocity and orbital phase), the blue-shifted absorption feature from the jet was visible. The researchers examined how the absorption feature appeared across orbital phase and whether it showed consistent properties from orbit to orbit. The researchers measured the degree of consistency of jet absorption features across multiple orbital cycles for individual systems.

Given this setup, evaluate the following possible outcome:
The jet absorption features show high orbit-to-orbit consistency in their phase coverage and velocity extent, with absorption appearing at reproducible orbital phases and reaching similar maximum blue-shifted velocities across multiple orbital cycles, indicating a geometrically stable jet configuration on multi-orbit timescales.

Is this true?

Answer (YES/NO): NO